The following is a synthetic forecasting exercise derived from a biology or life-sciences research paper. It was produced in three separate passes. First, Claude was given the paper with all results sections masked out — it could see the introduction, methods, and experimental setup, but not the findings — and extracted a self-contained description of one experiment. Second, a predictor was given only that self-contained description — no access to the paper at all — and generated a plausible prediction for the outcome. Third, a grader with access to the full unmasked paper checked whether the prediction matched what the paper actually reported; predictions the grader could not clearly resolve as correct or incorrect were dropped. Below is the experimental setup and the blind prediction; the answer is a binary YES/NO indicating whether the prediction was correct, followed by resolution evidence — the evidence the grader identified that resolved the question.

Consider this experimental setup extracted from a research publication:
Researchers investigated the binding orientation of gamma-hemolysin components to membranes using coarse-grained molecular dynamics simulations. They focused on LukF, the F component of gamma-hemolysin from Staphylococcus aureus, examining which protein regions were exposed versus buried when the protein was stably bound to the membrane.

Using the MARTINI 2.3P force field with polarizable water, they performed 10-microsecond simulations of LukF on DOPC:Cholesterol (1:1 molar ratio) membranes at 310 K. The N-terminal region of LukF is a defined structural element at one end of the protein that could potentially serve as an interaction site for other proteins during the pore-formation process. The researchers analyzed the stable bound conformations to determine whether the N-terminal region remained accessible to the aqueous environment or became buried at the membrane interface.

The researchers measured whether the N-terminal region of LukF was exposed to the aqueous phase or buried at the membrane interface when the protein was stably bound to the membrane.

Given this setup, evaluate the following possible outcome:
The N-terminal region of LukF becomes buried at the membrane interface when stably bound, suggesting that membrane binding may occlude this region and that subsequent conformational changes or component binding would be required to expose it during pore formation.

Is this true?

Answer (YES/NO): NO